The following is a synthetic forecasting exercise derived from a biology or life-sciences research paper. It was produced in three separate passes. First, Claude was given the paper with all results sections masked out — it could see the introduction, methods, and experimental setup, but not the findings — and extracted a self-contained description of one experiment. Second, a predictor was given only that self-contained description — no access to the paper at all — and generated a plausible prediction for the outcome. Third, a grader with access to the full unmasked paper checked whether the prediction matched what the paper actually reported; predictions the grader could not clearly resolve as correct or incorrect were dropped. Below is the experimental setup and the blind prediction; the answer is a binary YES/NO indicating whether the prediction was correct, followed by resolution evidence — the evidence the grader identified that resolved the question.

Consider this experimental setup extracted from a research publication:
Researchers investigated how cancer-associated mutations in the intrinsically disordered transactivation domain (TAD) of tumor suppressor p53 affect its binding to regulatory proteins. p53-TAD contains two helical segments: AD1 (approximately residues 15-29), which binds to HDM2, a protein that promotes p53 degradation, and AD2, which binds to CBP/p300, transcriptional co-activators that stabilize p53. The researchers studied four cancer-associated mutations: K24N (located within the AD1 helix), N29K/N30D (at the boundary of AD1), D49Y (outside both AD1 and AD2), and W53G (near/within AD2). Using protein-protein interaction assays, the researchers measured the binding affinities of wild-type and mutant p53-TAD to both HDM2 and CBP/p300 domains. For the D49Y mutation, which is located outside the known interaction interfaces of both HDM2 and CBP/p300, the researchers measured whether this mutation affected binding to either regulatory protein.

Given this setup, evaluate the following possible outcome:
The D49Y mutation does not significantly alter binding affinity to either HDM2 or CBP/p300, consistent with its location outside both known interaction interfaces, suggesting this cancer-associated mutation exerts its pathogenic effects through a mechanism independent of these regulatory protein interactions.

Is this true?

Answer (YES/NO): NO